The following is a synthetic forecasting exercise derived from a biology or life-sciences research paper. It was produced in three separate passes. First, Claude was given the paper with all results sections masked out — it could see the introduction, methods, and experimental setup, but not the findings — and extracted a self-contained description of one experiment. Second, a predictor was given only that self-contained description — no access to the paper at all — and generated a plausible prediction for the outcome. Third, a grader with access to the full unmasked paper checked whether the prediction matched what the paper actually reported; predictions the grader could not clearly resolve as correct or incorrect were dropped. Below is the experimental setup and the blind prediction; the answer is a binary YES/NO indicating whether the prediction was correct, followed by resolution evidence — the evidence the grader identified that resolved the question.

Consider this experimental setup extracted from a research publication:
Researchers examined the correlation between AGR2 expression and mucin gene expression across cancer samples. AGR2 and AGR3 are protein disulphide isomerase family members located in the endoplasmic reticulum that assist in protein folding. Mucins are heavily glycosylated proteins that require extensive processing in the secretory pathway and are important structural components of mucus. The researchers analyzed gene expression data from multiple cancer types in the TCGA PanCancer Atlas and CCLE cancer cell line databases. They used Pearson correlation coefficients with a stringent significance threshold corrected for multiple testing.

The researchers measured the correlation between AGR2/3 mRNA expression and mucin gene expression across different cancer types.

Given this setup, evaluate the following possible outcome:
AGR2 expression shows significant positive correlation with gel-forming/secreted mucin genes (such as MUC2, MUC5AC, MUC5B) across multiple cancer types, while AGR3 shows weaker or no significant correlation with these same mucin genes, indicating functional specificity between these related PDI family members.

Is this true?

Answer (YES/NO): NO